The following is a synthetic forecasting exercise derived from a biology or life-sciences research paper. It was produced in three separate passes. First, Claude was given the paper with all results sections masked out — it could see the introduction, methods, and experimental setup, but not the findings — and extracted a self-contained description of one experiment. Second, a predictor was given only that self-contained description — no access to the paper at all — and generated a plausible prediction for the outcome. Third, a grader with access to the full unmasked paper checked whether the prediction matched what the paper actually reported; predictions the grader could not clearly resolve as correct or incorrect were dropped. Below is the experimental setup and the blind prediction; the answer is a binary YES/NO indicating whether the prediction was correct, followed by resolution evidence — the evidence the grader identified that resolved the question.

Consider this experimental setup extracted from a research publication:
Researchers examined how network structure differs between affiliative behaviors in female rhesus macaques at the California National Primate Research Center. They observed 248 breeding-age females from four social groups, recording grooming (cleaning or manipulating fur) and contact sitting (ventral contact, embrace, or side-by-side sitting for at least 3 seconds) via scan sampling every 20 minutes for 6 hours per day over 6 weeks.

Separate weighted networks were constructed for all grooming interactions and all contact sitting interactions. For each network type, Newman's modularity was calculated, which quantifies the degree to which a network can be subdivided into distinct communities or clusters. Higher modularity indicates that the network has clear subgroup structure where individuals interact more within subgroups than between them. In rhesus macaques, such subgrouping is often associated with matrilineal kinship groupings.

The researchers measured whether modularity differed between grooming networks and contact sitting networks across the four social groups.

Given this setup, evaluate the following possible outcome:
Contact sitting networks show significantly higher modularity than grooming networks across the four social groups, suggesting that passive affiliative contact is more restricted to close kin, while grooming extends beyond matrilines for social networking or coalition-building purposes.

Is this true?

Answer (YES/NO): NO